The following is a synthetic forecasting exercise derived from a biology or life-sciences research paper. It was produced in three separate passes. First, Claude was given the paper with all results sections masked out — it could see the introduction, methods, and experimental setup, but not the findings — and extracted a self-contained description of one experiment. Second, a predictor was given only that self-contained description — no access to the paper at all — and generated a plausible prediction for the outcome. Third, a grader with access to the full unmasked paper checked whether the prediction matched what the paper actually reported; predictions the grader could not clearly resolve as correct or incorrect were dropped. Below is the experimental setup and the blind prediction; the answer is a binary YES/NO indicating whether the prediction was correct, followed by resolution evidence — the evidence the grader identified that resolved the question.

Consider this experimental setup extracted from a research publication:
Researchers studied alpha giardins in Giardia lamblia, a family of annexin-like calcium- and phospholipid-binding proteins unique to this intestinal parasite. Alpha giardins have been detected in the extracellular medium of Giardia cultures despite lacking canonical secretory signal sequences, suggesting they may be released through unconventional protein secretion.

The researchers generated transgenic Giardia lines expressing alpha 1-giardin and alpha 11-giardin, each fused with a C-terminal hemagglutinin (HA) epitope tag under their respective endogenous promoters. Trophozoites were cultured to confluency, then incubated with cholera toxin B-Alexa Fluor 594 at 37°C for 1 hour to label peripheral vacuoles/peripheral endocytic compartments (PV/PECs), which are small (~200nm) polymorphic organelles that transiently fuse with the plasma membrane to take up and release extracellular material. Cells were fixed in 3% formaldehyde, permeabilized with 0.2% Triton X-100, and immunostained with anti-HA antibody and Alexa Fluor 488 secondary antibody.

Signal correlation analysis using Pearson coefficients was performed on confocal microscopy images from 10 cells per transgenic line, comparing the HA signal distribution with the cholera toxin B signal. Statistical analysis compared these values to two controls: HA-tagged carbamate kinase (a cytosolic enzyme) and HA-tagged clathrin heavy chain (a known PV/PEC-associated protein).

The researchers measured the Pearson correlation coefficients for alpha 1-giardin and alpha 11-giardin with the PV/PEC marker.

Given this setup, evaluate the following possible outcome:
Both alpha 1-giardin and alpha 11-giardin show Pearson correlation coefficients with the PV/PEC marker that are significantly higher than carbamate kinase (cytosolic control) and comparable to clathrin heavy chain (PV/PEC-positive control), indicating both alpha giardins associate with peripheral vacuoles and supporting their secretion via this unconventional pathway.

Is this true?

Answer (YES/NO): YES